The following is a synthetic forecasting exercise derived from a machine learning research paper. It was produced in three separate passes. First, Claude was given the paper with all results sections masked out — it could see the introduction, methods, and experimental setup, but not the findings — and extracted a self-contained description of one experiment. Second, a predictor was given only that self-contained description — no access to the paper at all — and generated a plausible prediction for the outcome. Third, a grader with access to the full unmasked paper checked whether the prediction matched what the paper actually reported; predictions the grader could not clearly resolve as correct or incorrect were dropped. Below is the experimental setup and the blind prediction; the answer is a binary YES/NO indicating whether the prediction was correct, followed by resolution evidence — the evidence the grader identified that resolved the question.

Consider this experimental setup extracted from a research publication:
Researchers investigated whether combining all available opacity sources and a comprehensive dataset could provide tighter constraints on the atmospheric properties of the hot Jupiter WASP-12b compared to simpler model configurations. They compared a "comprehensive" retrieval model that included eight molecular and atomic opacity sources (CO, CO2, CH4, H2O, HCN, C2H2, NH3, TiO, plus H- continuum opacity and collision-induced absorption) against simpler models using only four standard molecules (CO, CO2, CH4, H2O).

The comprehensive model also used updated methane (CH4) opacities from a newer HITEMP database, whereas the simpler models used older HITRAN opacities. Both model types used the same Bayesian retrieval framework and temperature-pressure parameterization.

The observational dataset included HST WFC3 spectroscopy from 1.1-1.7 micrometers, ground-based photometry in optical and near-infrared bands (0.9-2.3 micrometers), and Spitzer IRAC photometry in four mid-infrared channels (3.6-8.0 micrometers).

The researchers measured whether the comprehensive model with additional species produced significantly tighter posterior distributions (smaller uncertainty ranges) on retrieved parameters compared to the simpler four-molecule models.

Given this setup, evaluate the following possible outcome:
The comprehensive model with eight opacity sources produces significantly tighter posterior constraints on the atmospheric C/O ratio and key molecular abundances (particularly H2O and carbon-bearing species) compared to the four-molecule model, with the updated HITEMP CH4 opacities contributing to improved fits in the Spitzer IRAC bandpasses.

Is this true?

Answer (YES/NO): NO